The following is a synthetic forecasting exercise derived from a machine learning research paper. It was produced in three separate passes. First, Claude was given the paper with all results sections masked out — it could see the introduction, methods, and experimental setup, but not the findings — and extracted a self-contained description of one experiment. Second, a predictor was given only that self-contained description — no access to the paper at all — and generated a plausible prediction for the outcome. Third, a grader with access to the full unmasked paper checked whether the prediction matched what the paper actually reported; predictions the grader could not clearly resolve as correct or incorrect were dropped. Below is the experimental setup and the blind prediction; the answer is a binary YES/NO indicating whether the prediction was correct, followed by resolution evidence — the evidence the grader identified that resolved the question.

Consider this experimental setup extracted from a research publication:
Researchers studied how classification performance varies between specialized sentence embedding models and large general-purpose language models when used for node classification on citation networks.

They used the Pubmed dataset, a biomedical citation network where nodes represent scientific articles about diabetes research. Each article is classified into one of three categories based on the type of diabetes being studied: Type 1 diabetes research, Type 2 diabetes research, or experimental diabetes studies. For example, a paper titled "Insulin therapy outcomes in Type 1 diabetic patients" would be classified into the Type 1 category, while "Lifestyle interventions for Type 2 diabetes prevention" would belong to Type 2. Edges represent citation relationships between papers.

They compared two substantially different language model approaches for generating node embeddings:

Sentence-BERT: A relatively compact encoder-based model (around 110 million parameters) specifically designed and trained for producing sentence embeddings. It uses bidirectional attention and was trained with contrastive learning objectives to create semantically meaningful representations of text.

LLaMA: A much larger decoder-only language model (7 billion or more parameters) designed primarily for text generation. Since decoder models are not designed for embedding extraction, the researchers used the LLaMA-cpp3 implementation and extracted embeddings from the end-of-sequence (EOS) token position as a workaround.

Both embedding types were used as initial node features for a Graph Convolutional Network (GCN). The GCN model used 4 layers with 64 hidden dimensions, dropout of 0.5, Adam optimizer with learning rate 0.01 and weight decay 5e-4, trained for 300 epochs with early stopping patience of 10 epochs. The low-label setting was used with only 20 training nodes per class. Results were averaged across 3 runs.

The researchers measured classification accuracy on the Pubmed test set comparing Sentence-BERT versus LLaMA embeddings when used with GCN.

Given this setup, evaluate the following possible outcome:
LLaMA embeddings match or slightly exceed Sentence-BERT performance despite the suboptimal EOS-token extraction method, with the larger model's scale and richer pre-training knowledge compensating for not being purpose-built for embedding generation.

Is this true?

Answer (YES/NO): NO